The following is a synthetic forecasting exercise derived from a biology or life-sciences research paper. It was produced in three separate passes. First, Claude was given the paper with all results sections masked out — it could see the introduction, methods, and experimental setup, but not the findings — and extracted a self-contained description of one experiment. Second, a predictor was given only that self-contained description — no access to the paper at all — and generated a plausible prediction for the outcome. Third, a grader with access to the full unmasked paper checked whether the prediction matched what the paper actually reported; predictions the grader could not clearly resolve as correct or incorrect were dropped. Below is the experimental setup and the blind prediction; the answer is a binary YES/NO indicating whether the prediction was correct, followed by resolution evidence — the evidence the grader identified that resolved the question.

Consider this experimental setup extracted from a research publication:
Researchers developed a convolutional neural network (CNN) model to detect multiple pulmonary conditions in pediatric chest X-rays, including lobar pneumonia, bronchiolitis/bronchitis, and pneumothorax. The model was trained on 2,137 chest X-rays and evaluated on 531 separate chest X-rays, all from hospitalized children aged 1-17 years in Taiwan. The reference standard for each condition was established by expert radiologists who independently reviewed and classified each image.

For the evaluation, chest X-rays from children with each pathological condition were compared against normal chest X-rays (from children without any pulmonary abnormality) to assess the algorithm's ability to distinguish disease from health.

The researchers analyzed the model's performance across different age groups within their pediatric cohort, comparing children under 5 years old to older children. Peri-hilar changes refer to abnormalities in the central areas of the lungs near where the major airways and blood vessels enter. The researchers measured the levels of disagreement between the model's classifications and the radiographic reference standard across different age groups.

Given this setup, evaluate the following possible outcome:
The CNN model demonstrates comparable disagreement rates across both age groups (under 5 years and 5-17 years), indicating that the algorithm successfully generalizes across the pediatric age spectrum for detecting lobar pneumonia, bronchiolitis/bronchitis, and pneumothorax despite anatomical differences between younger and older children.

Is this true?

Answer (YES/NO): NO